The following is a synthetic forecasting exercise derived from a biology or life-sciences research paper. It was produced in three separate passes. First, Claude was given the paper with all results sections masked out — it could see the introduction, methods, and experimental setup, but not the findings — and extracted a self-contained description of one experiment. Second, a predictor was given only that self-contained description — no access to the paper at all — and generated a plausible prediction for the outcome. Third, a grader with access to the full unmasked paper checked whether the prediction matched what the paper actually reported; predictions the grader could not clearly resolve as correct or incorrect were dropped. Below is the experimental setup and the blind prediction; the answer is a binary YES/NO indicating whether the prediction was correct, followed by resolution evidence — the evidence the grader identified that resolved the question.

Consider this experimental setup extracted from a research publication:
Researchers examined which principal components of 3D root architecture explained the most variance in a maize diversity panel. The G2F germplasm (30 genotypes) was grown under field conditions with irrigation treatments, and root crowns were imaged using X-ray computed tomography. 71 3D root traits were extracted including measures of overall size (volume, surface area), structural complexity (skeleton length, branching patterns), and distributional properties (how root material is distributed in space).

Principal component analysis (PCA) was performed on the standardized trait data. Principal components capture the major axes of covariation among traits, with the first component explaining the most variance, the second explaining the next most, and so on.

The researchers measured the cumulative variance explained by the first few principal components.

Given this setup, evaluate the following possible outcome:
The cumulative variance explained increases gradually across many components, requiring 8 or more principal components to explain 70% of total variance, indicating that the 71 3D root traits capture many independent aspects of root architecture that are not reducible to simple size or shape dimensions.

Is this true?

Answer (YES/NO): NO